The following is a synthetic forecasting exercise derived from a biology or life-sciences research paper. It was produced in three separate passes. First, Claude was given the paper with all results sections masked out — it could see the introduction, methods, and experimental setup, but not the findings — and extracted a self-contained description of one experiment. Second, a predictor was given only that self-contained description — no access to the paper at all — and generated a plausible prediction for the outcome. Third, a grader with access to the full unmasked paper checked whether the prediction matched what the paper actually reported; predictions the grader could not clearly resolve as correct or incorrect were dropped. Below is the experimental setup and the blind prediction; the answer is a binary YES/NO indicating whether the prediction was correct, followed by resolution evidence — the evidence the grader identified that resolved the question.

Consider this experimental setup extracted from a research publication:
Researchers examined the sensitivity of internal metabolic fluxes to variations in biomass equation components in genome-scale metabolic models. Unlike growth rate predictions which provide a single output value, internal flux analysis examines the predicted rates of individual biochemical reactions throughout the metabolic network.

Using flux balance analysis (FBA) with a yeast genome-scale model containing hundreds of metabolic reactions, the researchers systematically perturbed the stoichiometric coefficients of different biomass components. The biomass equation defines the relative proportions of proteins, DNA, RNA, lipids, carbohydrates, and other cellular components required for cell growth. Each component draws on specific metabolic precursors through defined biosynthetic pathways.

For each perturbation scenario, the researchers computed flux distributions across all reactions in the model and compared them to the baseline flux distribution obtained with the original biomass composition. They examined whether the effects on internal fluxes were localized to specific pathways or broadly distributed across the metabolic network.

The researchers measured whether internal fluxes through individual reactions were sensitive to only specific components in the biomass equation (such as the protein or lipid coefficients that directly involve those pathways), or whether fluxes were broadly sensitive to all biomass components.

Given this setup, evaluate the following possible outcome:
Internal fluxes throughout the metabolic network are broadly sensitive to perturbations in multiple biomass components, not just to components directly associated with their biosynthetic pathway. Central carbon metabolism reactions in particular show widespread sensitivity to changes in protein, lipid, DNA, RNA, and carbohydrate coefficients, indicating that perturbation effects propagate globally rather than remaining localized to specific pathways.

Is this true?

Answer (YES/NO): YES